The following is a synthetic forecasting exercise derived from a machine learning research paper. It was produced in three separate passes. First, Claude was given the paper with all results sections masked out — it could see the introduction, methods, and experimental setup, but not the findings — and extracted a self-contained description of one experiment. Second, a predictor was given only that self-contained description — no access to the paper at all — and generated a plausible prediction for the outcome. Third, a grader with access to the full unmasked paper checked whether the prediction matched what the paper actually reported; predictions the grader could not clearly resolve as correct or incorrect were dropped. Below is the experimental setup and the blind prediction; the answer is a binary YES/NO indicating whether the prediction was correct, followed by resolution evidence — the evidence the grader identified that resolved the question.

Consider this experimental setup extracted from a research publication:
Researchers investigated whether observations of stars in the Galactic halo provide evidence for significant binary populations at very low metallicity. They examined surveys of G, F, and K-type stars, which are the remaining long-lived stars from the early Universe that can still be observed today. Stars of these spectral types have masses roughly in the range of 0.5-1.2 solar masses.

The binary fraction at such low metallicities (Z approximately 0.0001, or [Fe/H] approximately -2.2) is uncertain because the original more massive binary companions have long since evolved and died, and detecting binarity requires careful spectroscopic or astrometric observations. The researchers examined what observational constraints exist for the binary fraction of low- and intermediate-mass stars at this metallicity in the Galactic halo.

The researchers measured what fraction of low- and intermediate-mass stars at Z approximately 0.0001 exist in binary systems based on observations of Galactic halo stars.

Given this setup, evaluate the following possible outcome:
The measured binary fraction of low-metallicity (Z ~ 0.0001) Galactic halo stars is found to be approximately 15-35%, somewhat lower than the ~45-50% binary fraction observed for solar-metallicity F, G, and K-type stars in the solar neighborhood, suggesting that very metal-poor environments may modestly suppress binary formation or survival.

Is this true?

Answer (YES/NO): NO